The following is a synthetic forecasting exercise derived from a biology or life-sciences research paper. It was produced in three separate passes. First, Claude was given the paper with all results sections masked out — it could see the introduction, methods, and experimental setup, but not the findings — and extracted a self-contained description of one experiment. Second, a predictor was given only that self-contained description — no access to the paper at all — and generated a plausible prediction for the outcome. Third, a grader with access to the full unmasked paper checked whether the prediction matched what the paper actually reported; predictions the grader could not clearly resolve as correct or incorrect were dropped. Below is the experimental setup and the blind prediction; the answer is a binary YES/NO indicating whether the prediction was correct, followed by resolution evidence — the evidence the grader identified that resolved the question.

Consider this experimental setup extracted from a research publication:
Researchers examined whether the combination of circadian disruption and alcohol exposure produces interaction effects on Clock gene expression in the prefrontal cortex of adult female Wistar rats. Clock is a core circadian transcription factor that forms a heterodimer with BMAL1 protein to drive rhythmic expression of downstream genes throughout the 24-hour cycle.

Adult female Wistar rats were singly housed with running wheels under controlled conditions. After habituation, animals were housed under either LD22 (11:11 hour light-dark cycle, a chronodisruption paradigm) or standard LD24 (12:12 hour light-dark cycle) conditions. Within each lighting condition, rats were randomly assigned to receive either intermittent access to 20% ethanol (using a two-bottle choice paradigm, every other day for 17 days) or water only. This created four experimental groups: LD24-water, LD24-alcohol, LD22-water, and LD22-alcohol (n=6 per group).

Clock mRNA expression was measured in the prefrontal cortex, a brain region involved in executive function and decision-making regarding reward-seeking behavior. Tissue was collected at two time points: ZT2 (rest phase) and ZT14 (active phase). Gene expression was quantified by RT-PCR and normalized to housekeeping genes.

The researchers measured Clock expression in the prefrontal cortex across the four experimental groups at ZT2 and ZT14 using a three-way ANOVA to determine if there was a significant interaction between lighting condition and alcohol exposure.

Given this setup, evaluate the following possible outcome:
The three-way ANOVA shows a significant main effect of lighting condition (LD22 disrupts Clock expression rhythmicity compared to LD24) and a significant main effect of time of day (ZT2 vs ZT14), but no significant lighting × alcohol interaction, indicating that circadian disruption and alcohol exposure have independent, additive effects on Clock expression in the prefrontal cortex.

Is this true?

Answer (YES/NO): NO